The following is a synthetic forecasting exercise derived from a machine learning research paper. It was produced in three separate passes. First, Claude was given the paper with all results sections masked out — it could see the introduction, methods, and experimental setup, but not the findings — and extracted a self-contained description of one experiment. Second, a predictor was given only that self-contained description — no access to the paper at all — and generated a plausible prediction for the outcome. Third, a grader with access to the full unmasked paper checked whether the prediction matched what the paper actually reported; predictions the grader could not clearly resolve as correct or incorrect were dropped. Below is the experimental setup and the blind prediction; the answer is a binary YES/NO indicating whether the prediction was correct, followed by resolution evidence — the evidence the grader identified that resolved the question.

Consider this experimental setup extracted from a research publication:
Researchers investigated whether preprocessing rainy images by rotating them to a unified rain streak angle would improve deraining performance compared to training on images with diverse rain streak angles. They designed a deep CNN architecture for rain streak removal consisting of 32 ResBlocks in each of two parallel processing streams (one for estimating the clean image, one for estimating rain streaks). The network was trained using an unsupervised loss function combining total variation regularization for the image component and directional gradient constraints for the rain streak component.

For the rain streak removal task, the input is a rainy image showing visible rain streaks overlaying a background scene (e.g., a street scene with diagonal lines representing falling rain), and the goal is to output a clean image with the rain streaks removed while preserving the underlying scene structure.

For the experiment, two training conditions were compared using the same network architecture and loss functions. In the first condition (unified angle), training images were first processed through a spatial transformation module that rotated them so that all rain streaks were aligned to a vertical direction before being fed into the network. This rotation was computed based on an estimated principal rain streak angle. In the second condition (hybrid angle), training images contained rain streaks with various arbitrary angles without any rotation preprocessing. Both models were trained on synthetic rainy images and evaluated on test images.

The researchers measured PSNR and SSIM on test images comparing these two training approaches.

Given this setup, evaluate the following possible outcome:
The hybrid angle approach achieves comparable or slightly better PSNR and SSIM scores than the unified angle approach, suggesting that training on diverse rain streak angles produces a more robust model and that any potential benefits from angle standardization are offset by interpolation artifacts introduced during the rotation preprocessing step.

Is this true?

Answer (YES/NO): NO